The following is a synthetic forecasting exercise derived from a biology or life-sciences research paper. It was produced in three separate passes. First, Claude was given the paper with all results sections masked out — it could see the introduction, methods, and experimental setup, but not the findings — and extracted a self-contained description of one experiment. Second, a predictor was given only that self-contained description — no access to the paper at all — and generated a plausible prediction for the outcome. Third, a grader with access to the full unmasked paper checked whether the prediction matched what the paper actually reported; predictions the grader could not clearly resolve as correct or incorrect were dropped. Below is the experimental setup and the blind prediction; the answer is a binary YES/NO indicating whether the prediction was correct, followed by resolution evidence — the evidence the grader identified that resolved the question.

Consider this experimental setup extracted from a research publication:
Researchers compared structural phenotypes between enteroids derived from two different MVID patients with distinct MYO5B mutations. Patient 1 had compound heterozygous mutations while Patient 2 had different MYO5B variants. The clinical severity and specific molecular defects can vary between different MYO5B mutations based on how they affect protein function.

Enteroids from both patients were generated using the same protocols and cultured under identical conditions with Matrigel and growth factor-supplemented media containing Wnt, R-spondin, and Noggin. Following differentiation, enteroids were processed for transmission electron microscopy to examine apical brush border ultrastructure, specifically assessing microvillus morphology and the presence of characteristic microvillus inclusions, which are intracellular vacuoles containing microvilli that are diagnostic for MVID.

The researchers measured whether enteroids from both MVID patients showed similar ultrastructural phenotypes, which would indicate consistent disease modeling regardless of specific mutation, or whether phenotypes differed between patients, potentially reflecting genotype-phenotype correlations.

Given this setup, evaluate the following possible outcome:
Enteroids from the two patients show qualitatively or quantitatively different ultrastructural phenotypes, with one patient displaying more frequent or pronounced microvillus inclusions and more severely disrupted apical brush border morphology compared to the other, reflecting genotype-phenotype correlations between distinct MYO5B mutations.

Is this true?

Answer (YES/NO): NO